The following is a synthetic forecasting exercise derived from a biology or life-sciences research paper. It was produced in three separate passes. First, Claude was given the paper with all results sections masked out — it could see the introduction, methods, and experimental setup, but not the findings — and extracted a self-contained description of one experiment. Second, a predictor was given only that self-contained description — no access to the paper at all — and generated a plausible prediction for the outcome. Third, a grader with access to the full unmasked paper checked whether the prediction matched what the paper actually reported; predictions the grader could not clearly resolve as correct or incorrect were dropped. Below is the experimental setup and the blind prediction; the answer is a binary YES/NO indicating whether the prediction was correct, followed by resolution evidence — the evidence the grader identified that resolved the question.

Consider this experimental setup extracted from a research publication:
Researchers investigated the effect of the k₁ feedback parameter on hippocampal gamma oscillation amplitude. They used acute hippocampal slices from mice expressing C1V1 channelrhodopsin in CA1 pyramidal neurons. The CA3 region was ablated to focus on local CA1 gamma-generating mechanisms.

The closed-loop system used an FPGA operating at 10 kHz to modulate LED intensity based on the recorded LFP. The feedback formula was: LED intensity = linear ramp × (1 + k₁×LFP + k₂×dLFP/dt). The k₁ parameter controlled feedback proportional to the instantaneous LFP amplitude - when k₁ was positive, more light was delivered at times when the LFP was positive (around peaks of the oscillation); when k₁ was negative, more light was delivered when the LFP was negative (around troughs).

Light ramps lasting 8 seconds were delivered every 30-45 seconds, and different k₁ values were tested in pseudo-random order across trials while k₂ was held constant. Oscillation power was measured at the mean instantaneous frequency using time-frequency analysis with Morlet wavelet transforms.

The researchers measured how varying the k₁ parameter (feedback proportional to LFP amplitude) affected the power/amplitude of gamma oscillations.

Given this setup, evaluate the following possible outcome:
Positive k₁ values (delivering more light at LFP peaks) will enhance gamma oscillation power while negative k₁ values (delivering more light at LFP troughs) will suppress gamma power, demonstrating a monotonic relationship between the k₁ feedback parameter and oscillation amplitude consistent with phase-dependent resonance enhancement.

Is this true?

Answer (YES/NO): YES